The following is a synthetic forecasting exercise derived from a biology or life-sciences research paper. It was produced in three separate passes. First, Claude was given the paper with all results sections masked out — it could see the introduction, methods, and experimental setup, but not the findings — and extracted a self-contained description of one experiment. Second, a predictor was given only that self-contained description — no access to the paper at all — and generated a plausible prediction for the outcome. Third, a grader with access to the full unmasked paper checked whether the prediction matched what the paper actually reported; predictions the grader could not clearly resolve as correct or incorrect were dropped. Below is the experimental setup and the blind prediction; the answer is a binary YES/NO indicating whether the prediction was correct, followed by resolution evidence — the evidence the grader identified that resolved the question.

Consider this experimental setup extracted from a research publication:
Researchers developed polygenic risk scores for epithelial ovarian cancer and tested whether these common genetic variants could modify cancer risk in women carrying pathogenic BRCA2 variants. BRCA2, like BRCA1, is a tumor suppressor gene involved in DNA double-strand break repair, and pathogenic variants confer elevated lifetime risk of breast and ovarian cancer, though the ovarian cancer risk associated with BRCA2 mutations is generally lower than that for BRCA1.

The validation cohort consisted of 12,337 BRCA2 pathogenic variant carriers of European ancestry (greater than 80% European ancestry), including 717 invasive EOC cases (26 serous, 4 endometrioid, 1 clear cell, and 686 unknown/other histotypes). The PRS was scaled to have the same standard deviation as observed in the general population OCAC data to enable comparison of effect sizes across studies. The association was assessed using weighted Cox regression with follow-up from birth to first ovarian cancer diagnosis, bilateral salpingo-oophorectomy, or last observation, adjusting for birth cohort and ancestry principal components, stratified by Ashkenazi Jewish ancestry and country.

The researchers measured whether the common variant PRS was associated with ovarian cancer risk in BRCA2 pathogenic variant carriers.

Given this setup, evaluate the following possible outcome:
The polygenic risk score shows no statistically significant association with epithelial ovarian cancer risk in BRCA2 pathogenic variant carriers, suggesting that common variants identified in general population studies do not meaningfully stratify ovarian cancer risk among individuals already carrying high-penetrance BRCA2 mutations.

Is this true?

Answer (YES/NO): NO